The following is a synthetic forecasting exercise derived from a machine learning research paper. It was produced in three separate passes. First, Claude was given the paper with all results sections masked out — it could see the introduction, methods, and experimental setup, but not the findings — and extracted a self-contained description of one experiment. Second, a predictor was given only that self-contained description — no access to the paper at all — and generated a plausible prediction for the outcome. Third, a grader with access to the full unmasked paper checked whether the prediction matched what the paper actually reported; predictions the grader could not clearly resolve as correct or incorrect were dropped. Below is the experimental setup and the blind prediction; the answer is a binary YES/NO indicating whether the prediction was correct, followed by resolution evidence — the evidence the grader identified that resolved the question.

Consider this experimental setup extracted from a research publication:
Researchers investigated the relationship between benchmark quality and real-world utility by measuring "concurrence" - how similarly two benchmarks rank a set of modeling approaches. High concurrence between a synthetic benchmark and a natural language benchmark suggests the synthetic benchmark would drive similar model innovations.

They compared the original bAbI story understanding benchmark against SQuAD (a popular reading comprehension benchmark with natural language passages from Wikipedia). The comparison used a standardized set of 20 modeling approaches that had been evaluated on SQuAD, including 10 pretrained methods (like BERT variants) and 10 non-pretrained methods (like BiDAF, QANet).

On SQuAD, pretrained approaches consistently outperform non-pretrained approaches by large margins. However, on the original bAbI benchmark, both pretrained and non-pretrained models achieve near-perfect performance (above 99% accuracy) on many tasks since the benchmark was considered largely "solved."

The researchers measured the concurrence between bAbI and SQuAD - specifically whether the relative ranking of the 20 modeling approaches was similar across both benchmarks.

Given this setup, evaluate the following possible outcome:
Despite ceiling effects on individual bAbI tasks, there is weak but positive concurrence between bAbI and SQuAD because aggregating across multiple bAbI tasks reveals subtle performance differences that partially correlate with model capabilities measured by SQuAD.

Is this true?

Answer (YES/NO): NO